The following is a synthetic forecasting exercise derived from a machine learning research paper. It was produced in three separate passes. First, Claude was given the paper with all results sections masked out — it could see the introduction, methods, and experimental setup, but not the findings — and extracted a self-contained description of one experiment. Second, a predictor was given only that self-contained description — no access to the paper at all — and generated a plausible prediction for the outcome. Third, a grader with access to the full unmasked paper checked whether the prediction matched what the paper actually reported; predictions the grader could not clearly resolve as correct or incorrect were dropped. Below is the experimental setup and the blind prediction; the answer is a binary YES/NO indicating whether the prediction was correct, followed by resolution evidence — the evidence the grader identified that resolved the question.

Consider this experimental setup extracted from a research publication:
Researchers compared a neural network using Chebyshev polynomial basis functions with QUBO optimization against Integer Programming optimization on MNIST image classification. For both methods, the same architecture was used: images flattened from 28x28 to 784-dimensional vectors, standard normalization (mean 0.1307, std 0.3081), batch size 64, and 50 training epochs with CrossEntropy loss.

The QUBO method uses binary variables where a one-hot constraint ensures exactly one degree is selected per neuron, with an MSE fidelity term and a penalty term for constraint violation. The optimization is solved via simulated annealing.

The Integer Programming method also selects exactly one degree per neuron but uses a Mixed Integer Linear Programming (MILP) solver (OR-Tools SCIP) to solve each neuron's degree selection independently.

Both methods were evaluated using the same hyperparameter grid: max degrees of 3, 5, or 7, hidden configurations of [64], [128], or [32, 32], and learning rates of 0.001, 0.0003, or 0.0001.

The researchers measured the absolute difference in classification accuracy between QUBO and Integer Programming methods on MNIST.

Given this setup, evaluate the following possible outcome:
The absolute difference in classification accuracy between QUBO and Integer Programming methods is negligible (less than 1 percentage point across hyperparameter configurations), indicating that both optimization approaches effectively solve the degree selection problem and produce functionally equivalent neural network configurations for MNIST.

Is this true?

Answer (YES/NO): NO